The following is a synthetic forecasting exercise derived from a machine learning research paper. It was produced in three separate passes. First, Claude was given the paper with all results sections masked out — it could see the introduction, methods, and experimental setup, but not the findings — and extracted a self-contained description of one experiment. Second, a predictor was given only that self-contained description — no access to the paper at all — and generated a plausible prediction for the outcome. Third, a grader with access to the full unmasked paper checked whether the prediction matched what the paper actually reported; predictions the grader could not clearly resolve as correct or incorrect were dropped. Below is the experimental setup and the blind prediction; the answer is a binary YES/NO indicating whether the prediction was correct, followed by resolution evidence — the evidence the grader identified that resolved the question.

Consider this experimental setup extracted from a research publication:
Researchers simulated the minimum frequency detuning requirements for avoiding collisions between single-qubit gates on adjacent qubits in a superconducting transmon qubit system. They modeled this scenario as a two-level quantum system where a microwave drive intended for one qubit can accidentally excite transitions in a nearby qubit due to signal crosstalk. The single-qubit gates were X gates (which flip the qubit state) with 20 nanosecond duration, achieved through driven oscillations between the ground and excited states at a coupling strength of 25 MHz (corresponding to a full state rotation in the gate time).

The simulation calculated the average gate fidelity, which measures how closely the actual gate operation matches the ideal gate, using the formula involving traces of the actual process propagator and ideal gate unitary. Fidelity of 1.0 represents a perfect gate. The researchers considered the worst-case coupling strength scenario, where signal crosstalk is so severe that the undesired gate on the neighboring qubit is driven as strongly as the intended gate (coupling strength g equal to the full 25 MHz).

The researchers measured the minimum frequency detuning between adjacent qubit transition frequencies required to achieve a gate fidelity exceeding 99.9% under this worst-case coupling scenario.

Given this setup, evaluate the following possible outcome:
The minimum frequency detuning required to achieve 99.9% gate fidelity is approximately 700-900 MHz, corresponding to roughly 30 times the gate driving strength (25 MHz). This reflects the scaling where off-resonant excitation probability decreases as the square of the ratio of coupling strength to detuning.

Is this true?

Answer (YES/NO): NO